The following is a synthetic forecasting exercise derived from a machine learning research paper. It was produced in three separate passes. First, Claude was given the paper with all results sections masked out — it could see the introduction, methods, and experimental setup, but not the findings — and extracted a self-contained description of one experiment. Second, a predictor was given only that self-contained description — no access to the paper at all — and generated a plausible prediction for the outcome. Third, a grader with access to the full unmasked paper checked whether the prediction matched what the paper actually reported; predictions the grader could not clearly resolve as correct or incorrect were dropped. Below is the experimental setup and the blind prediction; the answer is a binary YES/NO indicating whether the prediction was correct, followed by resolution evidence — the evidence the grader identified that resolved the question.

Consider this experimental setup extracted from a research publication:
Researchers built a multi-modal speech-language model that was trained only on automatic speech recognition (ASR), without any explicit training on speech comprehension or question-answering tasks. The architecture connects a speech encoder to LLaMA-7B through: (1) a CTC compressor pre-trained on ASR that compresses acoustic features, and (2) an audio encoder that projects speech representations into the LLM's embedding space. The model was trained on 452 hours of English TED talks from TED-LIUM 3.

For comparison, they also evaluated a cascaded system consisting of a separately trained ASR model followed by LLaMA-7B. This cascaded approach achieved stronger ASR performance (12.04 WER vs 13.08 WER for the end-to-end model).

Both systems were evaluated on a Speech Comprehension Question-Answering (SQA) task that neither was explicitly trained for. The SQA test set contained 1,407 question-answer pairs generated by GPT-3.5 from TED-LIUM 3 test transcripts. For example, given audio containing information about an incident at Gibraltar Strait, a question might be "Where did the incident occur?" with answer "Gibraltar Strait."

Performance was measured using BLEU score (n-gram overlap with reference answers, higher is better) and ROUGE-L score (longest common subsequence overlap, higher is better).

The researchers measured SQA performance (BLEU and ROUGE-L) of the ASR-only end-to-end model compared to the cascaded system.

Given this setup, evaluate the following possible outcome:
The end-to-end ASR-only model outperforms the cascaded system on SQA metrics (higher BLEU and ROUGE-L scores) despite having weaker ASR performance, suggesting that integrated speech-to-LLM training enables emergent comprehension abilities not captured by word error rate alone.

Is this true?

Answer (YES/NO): YES